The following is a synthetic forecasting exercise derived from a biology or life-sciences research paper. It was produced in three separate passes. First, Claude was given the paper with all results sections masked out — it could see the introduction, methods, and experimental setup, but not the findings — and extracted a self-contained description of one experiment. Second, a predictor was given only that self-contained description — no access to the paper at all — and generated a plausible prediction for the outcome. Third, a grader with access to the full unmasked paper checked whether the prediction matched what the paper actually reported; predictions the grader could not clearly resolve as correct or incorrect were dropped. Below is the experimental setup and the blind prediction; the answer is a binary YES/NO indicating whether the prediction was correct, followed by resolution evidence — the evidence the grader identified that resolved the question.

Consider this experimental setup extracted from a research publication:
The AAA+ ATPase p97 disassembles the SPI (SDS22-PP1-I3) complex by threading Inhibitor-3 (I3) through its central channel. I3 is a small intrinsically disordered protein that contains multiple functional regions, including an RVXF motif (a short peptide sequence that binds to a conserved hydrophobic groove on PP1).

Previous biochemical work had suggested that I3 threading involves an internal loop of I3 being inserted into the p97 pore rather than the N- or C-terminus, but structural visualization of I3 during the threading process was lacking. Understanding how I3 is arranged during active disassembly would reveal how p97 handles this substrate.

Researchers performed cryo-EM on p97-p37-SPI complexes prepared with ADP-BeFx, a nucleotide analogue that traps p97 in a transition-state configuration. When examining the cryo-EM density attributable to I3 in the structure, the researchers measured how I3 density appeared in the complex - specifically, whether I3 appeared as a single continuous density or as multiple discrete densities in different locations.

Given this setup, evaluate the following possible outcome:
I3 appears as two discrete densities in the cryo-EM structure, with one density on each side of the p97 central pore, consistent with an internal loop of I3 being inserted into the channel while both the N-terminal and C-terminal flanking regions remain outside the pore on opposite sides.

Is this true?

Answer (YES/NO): NO